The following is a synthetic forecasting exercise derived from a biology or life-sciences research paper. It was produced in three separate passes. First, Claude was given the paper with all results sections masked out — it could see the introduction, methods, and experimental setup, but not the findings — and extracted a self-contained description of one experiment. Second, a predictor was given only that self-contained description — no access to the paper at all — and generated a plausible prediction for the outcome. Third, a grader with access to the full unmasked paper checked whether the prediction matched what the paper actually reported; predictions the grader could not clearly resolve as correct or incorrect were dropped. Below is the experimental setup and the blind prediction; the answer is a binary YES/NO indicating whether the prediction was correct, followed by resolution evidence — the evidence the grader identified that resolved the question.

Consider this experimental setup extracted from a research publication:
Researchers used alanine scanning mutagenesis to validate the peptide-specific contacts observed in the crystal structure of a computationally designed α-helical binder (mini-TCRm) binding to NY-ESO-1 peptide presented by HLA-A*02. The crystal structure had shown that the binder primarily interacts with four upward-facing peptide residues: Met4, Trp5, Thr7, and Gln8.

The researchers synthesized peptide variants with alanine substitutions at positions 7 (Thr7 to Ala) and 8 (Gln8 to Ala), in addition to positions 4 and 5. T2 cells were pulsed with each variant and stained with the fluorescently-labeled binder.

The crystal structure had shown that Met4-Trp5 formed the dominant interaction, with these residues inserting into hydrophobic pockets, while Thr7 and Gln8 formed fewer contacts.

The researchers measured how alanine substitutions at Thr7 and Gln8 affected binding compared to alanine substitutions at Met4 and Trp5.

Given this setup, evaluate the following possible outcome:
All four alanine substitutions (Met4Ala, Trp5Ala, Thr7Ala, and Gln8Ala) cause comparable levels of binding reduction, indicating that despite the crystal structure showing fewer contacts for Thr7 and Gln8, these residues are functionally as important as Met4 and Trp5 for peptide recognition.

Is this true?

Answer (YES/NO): NO